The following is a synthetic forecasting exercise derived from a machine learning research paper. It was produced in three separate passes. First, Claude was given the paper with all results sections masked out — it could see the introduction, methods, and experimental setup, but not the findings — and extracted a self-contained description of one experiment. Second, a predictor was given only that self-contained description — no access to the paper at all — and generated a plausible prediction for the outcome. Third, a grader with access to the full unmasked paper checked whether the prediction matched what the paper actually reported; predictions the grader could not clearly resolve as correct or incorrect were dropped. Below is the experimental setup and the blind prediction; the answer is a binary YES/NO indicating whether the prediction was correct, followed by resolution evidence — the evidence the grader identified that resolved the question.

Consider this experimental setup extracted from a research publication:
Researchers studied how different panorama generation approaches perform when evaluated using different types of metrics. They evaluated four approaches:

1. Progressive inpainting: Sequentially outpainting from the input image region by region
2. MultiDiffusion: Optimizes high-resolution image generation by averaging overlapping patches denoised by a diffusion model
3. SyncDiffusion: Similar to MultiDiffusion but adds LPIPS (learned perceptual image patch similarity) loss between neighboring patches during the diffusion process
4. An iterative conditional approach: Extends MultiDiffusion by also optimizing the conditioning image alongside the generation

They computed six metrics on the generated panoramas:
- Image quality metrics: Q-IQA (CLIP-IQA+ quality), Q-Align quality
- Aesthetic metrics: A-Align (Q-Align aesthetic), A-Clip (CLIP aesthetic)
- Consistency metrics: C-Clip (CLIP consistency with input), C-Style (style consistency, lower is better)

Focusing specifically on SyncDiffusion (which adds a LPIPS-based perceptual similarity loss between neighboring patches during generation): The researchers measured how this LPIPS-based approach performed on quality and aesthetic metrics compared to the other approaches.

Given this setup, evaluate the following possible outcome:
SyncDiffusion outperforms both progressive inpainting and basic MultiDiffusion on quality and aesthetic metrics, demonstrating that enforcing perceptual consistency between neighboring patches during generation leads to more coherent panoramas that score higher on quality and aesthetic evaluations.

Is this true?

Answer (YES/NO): NO